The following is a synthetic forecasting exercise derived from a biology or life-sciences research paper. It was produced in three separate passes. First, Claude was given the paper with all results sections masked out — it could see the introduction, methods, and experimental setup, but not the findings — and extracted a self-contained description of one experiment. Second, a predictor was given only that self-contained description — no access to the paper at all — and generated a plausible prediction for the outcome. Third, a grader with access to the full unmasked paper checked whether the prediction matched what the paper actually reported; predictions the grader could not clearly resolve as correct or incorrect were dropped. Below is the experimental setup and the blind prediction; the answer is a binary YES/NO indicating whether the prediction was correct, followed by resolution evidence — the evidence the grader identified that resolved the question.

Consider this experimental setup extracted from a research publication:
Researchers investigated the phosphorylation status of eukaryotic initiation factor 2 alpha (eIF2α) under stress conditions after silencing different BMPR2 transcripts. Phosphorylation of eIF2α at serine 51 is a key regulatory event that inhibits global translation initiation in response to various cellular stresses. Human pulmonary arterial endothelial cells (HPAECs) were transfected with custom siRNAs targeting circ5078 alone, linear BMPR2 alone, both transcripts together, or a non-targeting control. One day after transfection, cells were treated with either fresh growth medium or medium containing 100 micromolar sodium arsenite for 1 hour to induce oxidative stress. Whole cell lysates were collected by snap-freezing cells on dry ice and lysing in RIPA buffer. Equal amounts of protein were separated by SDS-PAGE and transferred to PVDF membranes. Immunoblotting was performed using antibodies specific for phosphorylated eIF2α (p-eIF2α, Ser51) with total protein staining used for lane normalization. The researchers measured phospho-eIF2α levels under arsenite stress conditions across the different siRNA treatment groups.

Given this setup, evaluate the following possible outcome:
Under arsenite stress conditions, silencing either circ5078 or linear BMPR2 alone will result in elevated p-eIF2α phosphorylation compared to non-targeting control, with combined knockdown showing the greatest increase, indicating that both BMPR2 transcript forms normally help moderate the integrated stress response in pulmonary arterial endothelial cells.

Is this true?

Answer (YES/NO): NO